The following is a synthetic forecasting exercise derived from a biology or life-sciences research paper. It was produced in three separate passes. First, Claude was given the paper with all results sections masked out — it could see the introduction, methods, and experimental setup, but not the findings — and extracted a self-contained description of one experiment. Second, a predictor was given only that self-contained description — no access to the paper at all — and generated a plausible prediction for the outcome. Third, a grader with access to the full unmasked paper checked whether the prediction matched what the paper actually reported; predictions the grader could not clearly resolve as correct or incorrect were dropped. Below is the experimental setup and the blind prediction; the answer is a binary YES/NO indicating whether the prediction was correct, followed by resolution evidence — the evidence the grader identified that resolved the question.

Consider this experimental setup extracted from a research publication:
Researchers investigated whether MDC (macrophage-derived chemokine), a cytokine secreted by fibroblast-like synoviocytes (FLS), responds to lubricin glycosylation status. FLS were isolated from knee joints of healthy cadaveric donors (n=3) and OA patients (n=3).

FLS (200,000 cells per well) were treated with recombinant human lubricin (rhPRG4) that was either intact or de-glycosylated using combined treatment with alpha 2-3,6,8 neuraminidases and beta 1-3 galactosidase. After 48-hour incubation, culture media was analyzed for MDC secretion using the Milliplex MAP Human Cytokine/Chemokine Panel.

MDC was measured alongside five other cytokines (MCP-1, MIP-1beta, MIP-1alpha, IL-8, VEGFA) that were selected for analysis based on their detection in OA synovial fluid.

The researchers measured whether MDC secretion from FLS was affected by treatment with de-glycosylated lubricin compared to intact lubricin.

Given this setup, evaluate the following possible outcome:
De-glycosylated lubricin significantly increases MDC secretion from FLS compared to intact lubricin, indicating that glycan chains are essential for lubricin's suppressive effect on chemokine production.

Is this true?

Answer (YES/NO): NO